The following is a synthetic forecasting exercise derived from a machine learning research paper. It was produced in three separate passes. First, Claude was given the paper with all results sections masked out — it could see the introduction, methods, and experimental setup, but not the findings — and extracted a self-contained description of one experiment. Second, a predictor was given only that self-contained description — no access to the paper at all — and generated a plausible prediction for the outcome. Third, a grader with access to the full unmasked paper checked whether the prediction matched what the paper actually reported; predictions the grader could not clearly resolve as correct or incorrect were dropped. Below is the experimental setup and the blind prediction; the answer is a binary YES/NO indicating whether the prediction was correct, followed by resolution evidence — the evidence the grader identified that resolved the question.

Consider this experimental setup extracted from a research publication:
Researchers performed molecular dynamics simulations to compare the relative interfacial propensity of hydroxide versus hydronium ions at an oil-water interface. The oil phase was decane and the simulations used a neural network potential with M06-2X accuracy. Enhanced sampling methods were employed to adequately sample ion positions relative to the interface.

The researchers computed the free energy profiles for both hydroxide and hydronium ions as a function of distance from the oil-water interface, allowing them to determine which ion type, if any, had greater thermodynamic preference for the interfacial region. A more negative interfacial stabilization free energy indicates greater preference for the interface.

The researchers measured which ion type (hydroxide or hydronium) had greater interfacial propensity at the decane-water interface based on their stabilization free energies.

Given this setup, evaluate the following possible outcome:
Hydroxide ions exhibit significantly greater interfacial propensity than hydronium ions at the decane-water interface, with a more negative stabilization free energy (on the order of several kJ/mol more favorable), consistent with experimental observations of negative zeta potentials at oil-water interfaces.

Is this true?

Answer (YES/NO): NO